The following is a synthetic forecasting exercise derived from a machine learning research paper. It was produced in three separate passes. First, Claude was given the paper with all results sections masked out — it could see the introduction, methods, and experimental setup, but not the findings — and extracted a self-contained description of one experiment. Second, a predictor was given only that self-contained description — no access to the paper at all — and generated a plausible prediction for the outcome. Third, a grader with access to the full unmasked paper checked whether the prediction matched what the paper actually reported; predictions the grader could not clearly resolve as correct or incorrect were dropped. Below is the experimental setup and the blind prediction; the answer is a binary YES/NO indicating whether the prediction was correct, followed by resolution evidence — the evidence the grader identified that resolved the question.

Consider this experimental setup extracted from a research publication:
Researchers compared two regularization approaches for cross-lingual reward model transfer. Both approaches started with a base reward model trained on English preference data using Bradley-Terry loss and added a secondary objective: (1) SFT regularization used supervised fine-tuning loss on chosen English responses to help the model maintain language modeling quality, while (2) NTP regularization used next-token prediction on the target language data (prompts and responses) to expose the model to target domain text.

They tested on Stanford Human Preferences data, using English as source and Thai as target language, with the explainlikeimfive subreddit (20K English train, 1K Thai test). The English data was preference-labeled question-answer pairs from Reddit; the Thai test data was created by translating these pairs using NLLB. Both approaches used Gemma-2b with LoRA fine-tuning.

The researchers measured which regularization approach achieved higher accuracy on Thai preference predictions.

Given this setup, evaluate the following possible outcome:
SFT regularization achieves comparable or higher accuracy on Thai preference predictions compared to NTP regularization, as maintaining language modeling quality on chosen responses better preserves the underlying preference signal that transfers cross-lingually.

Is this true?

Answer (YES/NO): YES